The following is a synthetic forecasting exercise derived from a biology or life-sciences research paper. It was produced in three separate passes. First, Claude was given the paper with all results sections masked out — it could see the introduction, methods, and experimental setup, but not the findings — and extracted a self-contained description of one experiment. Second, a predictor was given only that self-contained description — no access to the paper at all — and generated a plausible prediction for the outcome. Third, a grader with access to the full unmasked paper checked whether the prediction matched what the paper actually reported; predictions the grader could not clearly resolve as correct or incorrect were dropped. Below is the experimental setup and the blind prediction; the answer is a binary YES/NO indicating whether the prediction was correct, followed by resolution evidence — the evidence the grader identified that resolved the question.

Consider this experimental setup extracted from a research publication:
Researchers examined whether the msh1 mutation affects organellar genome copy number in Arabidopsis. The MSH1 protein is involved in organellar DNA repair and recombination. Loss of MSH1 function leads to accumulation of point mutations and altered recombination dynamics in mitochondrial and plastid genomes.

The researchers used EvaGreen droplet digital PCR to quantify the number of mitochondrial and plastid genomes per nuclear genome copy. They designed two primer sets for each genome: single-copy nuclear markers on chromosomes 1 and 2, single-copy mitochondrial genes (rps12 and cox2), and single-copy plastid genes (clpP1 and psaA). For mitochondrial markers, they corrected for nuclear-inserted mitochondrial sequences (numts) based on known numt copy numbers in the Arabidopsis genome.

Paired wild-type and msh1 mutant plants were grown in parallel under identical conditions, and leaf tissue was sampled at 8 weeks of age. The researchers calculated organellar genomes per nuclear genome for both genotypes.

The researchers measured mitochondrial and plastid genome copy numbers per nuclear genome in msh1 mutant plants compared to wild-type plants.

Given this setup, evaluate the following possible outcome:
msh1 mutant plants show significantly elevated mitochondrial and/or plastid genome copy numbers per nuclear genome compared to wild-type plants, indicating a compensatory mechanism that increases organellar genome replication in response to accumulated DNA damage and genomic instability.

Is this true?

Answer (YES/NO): NO